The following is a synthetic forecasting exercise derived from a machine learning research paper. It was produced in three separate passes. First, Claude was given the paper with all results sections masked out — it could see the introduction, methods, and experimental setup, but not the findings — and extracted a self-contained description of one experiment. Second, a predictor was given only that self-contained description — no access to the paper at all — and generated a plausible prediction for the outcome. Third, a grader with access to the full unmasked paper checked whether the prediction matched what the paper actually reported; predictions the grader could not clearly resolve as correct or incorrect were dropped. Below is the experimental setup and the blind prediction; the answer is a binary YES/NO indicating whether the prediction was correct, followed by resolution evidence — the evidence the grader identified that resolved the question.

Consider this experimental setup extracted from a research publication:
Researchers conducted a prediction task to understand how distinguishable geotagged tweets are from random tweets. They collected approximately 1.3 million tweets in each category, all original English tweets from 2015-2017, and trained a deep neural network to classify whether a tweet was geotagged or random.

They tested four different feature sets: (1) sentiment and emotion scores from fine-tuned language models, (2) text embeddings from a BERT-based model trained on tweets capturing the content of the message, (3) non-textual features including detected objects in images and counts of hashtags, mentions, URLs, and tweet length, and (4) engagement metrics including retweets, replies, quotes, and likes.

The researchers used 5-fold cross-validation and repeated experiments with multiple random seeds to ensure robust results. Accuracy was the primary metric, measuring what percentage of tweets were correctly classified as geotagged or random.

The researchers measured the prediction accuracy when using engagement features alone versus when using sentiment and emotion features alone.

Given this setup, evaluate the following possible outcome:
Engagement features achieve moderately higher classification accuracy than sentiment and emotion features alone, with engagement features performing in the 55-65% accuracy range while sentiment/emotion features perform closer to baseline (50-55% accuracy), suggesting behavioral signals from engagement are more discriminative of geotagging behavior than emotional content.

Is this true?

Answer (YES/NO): NO